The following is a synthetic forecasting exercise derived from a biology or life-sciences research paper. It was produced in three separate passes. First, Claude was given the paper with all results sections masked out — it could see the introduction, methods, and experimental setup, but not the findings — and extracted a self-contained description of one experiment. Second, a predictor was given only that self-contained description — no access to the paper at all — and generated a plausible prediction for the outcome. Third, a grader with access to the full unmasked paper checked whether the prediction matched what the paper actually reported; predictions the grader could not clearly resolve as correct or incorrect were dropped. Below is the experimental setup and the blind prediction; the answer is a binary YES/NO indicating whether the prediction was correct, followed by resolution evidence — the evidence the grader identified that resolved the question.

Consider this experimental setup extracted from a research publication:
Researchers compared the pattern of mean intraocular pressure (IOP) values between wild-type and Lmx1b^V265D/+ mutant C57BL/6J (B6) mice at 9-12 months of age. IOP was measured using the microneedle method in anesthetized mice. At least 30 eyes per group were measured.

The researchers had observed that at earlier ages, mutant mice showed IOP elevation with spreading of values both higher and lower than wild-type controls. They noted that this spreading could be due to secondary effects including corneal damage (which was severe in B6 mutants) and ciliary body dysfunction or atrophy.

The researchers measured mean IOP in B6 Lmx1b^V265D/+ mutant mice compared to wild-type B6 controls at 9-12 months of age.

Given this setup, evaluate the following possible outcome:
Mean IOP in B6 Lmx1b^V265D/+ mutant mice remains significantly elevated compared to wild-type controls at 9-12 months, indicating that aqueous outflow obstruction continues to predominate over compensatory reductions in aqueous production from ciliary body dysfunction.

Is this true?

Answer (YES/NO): NO